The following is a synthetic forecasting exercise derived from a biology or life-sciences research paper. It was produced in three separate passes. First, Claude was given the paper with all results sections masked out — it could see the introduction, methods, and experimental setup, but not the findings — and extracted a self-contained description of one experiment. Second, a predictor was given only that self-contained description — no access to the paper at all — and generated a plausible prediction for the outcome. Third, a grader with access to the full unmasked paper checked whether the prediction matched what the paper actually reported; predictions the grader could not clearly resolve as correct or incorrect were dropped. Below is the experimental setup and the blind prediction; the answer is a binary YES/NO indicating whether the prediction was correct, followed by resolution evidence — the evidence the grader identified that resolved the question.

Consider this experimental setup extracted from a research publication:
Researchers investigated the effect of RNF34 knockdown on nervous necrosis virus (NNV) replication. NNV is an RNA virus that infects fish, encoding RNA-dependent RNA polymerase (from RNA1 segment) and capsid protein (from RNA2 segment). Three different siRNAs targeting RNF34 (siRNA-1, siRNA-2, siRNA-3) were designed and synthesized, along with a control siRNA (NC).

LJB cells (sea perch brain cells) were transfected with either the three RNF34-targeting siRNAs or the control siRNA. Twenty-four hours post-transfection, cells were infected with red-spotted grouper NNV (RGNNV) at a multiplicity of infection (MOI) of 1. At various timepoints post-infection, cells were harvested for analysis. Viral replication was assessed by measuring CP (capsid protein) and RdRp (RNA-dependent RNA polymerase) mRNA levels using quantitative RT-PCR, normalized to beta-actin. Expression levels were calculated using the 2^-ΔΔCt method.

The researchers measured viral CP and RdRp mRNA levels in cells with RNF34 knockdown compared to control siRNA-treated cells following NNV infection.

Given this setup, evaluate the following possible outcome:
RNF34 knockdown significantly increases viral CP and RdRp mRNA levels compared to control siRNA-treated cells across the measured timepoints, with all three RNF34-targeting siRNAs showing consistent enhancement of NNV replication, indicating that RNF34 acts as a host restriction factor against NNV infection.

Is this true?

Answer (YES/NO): NO